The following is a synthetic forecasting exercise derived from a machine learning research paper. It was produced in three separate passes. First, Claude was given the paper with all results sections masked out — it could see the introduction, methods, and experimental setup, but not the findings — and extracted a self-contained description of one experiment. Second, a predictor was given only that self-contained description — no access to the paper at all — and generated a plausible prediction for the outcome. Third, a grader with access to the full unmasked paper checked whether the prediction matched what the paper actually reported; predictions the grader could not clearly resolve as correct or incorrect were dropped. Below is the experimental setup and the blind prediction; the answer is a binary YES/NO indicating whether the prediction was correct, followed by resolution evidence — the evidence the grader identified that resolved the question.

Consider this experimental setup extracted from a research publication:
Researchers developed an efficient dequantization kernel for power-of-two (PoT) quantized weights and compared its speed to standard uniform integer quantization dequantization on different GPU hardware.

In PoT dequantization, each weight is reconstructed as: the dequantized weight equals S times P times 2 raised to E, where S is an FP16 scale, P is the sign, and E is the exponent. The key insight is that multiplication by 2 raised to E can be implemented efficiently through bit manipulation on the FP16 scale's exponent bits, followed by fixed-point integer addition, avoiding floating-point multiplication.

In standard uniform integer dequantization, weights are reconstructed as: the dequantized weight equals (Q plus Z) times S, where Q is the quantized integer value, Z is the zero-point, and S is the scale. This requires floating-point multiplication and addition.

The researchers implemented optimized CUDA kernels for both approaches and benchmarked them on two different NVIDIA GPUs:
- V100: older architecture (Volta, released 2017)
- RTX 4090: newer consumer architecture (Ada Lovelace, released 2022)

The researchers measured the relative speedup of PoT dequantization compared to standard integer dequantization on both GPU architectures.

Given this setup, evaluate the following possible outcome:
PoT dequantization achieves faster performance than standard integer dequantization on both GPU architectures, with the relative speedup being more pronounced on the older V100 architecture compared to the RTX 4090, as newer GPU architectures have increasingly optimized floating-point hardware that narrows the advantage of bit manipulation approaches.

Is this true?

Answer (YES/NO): YES